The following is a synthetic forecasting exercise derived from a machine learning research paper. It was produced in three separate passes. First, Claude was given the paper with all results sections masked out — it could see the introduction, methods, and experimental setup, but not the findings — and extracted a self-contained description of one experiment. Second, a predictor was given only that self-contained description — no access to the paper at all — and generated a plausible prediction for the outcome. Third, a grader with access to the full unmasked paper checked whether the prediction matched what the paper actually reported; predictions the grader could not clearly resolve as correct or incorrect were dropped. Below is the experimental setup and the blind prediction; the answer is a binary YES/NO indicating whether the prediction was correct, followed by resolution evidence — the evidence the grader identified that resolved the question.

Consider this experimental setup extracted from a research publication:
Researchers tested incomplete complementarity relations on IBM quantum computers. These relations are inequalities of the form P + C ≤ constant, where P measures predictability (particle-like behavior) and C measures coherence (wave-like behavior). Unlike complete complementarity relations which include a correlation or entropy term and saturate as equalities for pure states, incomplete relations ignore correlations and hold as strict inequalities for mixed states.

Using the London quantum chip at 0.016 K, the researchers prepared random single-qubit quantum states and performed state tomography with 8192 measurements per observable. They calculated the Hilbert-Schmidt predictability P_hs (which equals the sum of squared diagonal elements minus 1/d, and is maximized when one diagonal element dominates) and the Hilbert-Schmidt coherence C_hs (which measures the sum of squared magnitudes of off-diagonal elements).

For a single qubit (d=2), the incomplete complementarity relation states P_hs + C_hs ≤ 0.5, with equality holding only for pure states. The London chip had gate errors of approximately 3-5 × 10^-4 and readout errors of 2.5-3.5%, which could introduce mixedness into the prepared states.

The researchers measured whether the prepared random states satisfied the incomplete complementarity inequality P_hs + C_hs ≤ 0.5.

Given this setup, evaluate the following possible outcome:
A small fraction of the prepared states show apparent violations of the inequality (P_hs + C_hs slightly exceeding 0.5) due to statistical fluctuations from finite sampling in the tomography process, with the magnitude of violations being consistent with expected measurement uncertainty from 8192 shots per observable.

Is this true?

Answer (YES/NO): NO